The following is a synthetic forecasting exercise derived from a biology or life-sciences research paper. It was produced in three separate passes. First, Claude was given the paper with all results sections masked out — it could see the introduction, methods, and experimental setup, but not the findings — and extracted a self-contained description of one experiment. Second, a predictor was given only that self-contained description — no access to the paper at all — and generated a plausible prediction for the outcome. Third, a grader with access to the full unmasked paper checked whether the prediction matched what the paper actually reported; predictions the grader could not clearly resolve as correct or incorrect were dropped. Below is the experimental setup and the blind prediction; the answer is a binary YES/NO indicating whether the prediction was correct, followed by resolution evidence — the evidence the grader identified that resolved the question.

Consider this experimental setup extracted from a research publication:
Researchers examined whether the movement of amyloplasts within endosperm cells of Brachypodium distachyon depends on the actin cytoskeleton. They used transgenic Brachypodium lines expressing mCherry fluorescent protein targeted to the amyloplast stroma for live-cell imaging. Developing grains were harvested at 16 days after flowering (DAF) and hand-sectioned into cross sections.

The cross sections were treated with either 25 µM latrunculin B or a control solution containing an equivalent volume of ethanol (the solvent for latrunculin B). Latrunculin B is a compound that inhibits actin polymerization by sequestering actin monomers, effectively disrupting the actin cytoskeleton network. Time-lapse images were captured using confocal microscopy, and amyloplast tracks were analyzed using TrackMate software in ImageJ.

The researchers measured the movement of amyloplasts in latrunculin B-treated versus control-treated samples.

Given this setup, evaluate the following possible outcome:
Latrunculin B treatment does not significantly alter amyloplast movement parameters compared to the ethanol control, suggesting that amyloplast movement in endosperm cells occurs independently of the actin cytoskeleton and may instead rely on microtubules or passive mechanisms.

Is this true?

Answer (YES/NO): NO